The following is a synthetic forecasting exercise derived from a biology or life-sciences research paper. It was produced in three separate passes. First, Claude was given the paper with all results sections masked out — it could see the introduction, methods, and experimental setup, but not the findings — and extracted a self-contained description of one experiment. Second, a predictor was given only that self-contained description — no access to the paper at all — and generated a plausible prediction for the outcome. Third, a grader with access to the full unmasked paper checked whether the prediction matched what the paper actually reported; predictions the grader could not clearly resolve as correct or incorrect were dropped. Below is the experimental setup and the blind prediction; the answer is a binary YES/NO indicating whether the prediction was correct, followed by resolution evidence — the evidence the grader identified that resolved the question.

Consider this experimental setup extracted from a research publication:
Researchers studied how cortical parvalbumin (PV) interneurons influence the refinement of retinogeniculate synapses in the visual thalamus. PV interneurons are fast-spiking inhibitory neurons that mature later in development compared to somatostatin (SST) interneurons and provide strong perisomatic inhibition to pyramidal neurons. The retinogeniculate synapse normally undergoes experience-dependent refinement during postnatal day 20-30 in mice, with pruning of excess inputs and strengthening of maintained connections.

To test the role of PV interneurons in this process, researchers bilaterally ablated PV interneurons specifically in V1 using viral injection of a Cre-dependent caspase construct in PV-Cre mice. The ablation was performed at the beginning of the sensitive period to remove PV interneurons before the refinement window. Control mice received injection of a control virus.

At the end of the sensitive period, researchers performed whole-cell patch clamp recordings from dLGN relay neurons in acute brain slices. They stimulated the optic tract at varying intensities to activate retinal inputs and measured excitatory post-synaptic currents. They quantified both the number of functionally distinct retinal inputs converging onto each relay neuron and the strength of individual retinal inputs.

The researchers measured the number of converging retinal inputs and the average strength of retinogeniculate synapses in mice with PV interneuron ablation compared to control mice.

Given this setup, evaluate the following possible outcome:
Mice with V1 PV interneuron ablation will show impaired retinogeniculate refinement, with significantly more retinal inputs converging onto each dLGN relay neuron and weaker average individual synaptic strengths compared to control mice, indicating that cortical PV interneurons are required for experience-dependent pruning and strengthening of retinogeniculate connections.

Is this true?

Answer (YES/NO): NO